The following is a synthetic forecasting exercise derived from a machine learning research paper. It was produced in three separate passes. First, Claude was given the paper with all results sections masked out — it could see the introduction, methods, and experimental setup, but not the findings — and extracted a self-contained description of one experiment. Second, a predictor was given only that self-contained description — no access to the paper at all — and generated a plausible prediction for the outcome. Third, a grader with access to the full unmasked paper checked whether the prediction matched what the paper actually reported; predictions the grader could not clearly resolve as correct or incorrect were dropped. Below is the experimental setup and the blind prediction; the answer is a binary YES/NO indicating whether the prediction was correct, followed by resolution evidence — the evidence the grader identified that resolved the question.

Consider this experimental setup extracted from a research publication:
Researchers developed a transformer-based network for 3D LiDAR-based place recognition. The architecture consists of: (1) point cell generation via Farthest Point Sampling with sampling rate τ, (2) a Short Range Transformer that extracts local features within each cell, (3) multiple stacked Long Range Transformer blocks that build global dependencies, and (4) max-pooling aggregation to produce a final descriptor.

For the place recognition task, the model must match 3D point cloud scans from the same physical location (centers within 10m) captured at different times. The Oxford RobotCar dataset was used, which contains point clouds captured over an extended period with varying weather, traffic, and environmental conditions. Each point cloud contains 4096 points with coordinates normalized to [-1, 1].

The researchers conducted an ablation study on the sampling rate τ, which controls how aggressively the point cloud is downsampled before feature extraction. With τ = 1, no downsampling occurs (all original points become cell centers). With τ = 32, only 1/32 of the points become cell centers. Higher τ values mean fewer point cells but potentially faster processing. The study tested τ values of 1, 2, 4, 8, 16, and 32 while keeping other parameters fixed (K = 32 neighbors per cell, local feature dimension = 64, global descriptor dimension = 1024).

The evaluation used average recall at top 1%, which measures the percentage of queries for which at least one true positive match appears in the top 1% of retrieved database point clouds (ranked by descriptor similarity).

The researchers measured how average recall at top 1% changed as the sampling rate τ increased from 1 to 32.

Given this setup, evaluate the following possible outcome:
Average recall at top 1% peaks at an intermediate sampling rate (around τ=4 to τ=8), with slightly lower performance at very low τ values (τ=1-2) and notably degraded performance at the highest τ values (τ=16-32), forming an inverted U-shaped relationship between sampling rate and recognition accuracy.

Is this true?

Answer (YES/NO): NO